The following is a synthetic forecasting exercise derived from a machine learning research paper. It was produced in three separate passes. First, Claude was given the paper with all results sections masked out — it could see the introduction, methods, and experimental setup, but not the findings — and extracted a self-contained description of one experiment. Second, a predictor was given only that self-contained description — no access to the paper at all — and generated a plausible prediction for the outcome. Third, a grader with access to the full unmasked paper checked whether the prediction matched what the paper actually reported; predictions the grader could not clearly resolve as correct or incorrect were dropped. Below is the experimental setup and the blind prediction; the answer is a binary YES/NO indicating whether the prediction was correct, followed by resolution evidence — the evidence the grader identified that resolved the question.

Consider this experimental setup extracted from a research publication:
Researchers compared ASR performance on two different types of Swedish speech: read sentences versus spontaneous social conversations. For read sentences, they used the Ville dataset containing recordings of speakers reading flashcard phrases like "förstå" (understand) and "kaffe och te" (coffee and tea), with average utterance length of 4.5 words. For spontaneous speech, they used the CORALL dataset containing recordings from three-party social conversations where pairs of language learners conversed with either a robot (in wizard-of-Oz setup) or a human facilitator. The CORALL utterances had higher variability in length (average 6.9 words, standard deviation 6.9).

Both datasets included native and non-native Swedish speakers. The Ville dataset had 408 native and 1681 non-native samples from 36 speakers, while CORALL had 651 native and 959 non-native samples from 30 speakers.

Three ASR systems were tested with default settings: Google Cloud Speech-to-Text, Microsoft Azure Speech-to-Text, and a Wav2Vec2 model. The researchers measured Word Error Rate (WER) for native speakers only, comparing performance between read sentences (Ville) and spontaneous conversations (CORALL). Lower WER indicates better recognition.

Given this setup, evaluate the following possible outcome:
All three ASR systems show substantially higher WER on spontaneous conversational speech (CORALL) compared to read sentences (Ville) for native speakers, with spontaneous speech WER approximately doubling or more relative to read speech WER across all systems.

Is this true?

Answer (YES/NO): NO